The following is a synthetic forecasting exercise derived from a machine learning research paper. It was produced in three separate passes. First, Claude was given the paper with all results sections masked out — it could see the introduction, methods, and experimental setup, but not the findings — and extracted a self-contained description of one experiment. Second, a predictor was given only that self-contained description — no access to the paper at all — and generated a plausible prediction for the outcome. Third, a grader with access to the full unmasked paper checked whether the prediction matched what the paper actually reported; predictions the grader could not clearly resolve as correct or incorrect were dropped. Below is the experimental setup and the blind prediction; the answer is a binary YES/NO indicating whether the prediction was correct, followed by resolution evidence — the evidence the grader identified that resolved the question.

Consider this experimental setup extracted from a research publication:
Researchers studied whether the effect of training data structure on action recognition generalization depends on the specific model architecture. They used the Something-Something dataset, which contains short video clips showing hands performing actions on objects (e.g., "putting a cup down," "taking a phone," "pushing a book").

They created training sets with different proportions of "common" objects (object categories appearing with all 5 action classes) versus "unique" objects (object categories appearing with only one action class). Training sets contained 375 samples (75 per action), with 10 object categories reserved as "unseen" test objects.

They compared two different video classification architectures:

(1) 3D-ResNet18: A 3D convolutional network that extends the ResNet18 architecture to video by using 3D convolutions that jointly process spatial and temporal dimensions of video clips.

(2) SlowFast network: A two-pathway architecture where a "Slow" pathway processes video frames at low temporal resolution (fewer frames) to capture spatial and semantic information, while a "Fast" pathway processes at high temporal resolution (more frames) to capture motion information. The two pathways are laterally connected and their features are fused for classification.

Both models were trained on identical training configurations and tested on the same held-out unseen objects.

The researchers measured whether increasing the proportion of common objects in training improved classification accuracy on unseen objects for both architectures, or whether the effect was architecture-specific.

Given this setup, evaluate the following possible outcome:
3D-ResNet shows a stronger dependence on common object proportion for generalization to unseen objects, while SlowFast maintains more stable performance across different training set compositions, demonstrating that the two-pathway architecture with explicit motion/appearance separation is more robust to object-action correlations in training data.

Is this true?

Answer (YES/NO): NO